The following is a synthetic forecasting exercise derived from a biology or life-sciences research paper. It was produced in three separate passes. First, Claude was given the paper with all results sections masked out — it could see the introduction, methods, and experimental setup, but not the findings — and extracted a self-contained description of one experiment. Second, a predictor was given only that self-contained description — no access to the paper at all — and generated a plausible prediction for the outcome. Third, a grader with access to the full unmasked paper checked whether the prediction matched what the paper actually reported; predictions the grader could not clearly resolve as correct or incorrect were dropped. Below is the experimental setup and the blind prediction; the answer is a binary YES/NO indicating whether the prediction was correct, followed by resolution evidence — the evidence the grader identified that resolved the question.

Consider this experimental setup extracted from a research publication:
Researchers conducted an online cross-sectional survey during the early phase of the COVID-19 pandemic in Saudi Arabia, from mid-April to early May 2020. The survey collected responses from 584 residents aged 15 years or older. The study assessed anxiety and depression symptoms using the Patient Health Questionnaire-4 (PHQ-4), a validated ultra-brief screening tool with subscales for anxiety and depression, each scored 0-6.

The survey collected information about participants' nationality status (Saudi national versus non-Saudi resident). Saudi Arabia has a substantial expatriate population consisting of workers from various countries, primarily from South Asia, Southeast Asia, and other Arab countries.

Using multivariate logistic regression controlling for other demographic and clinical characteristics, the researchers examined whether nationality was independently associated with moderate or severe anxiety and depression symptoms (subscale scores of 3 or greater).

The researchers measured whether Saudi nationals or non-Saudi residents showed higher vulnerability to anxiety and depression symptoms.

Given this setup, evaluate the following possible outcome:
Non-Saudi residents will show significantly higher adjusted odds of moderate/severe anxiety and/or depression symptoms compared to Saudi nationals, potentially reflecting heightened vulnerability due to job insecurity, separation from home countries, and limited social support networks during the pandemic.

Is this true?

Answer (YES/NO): YES